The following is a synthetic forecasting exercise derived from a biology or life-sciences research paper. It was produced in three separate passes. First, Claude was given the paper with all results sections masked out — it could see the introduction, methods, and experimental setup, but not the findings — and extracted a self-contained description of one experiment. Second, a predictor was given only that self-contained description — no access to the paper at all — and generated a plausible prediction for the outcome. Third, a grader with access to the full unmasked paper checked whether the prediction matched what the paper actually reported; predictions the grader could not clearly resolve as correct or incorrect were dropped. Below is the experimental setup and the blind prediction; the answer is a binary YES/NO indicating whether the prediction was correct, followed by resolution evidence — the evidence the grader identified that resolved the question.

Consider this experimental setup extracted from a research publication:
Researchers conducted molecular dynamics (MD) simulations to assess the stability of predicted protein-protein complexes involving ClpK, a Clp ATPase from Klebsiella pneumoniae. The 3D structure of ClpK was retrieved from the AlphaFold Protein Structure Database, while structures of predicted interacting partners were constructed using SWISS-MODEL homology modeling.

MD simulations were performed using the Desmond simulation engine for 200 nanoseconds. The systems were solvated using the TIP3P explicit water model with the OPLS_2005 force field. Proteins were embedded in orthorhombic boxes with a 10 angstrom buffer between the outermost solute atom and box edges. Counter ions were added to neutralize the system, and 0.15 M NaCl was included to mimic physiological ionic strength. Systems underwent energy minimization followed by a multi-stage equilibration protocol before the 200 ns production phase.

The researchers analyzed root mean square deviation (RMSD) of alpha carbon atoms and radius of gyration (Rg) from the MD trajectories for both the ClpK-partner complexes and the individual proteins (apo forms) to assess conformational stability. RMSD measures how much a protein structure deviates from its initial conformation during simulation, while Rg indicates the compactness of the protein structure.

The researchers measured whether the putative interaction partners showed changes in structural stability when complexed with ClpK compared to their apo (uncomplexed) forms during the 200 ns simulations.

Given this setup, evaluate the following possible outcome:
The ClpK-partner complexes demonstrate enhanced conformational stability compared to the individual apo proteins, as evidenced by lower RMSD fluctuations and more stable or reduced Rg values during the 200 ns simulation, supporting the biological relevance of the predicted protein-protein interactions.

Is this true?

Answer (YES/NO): NO